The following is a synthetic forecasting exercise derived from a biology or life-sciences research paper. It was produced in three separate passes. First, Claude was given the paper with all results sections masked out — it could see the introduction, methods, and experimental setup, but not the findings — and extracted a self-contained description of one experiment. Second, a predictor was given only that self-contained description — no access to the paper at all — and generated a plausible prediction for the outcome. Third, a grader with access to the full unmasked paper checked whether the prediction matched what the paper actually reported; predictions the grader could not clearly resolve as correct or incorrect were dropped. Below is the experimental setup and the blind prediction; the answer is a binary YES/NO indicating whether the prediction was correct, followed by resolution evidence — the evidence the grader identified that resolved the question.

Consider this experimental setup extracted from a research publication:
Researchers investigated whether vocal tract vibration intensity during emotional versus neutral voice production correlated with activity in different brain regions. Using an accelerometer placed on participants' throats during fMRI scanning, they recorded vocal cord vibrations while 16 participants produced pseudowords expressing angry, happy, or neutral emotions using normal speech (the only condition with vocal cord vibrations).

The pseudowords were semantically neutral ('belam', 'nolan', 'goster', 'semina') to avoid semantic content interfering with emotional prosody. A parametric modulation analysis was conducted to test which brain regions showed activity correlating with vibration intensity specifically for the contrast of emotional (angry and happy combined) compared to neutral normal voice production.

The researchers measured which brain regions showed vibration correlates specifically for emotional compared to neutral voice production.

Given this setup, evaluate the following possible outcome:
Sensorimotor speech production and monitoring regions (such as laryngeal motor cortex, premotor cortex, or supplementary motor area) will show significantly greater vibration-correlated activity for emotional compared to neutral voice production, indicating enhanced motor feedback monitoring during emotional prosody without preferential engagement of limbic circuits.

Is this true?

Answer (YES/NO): NO